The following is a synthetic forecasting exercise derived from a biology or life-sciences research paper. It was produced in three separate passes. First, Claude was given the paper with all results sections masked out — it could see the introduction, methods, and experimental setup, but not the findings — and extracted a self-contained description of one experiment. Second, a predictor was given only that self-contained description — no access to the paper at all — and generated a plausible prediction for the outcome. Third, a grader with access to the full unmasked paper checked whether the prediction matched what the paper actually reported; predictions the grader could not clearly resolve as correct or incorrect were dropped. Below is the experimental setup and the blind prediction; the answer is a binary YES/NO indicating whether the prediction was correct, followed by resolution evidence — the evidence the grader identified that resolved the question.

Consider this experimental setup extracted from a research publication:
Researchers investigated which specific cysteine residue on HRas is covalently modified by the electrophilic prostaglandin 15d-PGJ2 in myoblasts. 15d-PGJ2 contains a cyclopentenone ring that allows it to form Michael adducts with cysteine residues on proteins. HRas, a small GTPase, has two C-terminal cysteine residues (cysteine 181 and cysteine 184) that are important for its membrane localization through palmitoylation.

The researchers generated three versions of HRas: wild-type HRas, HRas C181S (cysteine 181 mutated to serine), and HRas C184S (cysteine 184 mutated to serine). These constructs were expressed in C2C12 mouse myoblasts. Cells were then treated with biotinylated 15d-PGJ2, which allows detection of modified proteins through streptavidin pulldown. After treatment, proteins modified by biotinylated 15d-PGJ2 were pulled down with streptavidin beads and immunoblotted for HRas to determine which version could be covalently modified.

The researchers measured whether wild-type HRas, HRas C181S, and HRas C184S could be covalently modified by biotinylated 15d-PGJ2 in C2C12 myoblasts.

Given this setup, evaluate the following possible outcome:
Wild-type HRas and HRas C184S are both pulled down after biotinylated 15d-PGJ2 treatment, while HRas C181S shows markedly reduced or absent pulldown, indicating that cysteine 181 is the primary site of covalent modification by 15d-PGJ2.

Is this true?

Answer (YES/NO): NO